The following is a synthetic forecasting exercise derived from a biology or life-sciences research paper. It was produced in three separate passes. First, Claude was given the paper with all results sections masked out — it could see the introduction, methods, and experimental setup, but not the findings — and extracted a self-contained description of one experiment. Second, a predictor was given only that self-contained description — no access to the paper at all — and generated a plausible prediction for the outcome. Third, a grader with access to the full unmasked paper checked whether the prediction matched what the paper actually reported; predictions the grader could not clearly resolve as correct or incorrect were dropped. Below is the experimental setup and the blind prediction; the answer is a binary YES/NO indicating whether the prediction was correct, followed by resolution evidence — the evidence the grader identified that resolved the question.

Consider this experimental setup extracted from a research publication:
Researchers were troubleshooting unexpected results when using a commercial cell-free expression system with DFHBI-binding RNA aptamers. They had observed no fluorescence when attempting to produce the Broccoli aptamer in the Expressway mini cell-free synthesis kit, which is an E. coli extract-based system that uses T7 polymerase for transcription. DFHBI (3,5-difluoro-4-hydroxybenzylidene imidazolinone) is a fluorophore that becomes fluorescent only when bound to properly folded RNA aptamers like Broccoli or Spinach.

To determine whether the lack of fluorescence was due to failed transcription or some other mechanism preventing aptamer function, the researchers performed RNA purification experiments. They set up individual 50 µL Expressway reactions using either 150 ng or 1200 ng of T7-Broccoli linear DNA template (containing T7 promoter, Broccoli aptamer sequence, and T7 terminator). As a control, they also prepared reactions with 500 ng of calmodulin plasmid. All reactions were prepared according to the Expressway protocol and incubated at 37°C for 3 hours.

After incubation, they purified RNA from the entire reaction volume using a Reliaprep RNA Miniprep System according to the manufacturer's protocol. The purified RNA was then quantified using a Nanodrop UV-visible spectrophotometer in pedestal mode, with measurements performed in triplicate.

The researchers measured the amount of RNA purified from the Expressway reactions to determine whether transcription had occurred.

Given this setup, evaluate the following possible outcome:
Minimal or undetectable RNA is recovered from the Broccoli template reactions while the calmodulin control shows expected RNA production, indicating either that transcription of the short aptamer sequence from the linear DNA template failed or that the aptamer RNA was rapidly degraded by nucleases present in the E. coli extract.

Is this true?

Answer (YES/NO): NO